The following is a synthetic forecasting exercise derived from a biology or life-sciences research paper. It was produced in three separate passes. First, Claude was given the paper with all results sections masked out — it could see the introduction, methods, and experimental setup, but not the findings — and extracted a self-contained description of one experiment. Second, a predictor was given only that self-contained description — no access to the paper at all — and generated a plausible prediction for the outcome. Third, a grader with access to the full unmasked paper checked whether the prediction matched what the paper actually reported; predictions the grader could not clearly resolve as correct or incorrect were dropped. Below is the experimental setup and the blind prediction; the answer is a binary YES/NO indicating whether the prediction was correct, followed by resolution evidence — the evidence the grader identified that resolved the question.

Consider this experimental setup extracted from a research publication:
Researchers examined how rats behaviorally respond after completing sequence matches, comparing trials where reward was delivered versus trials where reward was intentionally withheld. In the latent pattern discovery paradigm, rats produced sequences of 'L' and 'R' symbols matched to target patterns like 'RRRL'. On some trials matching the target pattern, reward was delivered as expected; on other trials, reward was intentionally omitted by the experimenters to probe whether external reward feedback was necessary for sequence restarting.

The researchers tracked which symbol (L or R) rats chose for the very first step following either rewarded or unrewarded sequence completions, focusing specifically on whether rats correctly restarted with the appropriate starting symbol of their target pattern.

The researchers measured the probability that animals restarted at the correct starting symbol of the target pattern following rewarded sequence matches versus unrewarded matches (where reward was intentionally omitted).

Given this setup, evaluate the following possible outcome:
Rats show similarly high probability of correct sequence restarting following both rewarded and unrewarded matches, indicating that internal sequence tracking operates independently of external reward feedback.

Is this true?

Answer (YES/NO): YES